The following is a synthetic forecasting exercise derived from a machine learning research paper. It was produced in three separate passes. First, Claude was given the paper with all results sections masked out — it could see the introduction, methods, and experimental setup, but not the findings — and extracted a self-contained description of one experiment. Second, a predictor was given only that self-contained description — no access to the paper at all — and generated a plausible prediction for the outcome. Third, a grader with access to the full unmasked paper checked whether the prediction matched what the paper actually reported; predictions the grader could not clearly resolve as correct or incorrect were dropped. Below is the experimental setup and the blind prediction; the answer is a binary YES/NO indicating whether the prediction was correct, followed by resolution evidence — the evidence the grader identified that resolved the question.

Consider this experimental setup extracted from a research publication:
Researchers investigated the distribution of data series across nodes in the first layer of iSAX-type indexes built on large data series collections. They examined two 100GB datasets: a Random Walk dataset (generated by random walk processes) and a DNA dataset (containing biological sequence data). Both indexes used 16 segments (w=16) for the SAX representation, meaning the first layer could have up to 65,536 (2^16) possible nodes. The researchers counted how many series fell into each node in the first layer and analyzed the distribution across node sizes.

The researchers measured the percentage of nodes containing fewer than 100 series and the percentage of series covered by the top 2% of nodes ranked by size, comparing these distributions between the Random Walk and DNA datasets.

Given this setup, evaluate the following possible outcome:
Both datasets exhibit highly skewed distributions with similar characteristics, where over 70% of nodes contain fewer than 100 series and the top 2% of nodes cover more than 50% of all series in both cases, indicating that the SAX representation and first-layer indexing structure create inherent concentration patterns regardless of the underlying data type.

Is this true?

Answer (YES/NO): NO